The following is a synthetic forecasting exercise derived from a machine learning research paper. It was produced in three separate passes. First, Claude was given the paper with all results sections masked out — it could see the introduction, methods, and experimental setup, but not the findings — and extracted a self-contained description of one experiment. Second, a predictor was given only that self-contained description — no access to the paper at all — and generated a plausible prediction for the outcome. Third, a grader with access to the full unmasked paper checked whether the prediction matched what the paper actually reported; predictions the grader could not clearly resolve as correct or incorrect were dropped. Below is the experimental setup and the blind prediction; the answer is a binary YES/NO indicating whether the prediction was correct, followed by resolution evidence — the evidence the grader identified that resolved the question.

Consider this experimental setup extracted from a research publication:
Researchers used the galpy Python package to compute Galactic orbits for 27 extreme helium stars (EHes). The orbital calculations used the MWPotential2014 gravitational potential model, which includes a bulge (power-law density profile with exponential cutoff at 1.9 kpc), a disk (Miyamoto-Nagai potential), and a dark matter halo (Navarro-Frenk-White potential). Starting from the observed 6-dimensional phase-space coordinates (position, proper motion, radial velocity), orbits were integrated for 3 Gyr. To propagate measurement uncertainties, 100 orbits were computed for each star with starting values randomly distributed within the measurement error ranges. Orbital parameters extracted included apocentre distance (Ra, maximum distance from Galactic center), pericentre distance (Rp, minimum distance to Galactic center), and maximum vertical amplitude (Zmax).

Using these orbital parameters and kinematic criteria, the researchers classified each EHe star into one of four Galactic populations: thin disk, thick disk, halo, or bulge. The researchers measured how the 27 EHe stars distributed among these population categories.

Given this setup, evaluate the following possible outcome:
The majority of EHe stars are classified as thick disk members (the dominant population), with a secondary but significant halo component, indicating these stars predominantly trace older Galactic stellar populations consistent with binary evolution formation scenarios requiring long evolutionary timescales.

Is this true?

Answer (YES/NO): NO